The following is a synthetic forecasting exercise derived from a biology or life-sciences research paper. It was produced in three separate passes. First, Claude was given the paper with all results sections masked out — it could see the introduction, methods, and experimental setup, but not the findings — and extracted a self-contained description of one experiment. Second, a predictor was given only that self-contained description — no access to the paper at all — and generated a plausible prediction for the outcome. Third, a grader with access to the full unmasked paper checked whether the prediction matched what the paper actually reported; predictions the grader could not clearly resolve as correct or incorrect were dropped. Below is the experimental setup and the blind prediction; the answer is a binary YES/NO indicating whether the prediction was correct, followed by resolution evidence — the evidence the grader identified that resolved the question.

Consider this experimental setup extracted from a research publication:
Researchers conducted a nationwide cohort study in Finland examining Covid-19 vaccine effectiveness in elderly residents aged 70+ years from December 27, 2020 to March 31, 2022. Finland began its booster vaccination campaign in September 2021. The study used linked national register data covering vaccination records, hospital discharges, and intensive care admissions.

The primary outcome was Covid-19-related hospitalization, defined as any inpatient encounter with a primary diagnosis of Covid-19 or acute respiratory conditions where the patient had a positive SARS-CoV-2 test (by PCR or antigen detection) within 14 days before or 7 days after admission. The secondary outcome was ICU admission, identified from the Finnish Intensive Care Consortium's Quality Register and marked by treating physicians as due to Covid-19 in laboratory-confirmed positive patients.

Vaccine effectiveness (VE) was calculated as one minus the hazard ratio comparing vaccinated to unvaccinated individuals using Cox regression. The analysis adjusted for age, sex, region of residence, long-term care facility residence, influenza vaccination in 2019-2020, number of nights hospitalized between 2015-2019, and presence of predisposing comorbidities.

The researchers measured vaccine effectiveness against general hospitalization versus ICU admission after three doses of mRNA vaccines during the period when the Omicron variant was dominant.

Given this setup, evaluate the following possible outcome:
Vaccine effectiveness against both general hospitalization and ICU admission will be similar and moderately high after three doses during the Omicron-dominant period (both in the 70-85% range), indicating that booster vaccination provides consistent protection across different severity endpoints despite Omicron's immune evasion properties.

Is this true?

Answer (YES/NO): NO